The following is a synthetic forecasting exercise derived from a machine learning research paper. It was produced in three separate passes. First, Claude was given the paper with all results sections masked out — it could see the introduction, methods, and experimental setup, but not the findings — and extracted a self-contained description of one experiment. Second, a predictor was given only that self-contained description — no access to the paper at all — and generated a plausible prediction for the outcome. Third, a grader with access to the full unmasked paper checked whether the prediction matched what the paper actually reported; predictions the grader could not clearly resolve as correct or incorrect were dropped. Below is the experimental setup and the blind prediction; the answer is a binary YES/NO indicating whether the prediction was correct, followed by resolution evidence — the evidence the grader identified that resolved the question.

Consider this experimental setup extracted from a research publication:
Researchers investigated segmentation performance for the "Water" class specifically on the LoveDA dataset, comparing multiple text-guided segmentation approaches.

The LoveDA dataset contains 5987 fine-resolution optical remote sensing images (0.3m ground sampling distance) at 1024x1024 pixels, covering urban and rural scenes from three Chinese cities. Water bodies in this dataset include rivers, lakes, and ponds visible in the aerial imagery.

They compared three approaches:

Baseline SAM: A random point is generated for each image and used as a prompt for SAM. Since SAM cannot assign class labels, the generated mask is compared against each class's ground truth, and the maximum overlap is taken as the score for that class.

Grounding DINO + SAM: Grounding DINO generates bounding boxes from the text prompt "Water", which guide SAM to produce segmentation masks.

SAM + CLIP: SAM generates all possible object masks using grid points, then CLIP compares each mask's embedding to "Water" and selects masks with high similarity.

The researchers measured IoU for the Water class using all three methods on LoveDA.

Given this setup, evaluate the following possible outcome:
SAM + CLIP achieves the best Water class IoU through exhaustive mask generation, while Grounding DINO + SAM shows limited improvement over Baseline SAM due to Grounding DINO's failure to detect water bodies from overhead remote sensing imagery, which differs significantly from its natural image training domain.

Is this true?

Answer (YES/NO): NO